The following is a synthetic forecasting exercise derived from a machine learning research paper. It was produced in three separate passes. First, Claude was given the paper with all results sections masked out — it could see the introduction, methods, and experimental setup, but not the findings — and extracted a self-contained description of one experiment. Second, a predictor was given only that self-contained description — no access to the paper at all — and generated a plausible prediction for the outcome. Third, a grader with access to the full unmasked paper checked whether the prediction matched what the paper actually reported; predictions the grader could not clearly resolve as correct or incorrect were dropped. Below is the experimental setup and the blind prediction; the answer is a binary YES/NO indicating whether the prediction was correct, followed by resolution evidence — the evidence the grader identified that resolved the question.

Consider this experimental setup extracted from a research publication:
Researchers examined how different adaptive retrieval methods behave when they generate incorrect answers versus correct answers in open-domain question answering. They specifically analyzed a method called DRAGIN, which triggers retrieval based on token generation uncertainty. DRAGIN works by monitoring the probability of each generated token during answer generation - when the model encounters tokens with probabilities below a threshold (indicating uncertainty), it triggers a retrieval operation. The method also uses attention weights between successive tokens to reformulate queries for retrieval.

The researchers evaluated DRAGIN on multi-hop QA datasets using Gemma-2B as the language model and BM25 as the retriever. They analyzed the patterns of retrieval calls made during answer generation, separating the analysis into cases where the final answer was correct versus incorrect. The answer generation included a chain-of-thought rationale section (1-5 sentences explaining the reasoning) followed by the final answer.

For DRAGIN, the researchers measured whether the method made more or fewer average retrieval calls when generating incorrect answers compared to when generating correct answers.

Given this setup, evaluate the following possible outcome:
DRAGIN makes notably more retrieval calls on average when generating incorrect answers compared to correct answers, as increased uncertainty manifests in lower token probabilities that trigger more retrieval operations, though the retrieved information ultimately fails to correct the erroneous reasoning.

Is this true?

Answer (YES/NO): NO